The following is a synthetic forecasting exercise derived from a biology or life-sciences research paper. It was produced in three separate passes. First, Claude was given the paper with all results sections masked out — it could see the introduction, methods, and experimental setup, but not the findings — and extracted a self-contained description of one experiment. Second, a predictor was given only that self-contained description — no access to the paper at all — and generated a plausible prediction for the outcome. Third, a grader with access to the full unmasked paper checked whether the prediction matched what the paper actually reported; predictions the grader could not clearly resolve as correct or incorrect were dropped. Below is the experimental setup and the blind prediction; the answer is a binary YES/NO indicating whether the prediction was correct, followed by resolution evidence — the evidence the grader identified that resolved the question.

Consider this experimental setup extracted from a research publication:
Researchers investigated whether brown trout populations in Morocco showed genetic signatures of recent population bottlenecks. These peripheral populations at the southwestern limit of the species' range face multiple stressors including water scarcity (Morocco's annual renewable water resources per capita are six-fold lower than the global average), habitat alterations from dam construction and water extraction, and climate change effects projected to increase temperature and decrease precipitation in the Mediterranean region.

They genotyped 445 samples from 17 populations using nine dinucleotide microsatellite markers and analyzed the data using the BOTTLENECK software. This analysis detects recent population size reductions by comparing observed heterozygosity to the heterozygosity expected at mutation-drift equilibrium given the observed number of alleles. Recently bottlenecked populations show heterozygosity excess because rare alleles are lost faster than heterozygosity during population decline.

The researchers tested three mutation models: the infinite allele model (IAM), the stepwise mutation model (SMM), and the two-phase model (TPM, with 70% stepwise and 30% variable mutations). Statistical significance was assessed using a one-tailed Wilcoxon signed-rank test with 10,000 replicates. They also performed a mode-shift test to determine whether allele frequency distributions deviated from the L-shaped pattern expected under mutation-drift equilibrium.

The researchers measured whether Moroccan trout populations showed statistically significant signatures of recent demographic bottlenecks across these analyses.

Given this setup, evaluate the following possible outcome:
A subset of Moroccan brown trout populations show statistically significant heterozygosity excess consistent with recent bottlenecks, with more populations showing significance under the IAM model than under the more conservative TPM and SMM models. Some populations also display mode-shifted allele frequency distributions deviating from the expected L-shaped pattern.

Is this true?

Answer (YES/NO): YES